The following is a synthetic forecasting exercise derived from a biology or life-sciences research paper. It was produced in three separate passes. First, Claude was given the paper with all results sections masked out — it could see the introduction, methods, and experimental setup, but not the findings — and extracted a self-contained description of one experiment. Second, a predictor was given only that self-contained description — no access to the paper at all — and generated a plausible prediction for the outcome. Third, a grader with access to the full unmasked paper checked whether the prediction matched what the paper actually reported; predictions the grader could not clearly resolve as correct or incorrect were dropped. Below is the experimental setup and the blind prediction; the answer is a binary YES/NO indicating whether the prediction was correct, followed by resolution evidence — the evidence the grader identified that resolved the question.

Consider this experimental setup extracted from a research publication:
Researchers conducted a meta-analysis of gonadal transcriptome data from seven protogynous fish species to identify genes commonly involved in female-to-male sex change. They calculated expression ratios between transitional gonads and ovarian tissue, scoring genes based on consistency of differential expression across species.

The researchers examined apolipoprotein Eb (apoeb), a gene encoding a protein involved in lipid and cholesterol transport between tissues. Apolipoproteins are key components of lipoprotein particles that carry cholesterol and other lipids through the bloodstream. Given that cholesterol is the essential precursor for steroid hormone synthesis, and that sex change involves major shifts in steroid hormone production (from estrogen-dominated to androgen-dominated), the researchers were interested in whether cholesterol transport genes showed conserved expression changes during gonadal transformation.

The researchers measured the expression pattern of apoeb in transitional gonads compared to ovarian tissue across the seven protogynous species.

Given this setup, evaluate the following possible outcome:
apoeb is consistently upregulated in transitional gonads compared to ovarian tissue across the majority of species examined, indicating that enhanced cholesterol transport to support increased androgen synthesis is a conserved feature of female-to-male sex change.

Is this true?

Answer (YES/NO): NO